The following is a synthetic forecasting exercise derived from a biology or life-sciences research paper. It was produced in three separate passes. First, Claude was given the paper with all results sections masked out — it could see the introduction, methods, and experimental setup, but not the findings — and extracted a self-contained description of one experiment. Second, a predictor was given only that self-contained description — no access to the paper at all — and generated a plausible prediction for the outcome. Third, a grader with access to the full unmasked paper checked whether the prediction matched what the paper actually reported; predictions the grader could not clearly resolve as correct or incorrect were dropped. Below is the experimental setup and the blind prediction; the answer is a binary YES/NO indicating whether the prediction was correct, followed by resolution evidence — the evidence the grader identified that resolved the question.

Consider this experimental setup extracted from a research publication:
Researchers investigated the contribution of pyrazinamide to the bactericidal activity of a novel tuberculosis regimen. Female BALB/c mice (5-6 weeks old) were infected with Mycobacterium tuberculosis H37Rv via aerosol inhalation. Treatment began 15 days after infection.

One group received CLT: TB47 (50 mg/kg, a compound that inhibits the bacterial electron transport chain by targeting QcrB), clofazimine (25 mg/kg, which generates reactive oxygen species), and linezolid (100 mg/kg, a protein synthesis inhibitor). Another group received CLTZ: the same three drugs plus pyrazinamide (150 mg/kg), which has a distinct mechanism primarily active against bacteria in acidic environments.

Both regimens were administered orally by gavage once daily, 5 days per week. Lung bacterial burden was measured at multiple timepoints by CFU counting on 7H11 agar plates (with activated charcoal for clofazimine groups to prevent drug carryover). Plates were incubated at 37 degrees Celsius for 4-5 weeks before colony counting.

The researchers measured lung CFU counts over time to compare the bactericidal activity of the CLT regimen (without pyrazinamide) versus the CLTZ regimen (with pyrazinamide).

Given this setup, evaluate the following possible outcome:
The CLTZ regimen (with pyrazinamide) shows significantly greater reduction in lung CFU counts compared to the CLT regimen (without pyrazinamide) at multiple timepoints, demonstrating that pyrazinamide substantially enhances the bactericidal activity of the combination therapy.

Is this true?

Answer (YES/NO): YES